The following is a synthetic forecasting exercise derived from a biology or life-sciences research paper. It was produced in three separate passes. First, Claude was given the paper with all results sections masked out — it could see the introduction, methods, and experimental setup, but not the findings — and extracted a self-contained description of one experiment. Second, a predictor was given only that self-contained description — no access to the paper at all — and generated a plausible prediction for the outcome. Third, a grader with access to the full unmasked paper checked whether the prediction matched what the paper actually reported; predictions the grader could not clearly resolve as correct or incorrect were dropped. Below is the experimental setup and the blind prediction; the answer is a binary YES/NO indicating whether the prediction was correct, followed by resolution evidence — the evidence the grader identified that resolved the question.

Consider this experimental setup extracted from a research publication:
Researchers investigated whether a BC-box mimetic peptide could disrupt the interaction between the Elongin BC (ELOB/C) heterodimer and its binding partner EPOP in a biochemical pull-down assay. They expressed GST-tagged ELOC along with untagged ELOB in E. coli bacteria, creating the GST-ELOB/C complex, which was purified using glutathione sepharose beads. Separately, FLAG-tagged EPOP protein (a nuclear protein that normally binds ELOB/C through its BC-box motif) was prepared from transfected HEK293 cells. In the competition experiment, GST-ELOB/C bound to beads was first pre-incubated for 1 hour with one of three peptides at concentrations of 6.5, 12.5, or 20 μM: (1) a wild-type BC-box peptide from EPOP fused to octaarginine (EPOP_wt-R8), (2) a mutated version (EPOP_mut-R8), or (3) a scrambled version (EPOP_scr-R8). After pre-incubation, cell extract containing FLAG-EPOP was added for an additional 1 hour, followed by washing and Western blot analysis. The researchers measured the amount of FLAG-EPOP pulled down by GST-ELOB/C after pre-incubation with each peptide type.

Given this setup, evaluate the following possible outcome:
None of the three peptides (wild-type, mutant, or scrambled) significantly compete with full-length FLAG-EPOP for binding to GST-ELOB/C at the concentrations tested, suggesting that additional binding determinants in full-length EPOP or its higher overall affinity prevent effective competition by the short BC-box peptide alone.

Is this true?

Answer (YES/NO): NO